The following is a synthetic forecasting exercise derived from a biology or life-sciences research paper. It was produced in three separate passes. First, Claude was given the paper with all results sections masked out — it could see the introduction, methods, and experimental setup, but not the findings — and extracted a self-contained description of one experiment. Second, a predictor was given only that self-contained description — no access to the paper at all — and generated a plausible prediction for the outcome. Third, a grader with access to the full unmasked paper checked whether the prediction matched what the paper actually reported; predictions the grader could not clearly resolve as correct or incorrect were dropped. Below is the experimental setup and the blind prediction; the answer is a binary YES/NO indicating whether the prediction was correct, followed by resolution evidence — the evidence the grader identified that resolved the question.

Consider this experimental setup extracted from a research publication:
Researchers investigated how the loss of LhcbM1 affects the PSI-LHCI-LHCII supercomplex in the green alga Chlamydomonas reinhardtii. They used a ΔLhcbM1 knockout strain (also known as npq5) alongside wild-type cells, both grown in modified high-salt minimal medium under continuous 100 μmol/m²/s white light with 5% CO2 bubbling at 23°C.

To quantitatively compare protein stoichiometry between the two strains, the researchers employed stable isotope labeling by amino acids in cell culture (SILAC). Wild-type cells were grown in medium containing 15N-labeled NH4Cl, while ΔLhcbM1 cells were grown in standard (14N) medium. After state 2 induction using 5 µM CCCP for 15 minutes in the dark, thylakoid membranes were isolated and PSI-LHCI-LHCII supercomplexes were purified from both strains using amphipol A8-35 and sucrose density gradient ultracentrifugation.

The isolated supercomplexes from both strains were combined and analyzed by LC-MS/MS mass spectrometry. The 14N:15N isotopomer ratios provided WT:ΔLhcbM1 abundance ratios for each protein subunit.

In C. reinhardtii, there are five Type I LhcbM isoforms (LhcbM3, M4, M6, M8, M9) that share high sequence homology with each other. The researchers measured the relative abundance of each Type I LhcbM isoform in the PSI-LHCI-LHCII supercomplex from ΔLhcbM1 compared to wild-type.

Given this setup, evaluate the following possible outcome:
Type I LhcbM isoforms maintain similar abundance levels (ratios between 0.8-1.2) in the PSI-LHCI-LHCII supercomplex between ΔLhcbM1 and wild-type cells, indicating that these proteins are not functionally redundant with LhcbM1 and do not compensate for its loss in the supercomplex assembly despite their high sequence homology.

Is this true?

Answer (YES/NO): NO